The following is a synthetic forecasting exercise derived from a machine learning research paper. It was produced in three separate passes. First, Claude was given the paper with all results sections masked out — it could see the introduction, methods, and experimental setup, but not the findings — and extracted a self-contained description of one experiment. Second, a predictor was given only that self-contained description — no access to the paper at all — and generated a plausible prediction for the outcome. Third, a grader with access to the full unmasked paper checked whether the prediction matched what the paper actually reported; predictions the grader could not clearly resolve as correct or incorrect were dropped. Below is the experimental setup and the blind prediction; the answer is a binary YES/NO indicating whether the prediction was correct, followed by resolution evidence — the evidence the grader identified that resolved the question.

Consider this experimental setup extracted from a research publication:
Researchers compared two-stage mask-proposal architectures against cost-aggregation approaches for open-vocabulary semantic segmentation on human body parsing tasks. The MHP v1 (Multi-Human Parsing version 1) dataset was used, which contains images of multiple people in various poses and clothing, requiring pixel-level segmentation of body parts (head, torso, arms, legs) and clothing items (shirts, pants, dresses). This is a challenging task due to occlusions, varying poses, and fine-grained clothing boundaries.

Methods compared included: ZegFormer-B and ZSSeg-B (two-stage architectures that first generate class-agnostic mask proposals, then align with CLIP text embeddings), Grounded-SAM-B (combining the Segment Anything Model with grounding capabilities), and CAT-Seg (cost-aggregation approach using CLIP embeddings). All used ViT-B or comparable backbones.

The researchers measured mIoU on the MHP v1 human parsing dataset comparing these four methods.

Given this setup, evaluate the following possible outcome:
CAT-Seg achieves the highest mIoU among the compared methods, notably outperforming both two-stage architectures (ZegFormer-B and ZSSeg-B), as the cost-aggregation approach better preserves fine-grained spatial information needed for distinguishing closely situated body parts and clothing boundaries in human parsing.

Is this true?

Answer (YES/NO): NO